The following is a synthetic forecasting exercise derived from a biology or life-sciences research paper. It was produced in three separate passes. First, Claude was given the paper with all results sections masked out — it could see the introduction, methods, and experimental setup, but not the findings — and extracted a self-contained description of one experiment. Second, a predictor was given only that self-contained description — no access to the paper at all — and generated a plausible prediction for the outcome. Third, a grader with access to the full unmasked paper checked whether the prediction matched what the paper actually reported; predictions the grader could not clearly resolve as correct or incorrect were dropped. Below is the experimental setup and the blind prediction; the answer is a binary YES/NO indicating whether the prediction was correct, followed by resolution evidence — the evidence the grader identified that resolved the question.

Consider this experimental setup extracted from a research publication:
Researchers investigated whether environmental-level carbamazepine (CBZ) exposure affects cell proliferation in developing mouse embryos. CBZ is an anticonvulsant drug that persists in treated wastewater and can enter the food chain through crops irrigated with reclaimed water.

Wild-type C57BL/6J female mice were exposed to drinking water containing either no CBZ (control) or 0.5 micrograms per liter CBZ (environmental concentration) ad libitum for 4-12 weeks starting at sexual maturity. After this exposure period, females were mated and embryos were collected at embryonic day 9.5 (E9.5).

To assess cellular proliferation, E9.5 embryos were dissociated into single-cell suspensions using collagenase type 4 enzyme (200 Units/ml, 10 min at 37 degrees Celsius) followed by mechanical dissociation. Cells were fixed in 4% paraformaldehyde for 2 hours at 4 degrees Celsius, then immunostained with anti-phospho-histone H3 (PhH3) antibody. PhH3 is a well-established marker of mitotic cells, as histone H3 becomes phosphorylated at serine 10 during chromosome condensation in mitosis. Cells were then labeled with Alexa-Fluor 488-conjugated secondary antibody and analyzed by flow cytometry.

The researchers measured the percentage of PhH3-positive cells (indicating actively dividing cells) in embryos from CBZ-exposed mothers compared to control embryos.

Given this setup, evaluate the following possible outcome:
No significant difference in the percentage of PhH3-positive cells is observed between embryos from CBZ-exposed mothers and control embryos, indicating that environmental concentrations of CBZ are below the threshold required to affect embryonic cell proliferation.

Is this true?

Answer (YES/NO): NO